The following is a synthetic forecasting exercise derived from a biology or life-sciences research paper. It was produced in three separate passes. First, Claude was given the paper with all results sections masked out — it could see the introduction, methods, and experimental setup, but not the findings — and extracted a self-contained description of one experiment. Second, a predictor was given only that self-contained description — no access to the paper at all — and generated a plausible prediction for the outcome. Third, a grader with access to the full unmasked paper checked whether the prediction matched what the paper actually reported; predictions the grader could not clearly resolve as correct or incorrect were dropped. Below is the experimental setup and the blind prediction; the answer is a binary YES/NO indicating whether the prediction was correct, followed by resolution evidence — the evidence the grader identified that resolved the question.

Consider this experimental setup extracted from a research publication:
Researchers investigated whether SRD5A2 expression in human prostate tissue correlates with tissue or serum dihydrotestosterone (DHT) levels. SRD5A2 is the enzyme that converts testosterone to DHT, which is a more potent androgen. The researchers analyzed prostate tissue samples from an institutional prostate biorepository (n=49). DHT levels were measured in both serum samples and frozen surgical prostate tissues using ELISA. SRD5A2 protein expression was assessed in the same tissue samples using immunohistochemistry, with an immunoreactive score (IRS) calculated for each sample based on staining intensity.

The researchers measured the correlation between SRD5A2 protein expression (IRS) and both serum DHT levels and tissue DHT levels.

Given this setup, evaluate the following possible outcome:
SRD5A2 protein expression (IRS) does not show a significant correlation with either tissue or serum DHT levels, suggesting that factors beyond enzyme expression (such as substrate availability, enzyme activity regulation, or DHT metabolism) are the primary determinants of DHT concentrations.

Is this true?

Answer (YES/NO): YES